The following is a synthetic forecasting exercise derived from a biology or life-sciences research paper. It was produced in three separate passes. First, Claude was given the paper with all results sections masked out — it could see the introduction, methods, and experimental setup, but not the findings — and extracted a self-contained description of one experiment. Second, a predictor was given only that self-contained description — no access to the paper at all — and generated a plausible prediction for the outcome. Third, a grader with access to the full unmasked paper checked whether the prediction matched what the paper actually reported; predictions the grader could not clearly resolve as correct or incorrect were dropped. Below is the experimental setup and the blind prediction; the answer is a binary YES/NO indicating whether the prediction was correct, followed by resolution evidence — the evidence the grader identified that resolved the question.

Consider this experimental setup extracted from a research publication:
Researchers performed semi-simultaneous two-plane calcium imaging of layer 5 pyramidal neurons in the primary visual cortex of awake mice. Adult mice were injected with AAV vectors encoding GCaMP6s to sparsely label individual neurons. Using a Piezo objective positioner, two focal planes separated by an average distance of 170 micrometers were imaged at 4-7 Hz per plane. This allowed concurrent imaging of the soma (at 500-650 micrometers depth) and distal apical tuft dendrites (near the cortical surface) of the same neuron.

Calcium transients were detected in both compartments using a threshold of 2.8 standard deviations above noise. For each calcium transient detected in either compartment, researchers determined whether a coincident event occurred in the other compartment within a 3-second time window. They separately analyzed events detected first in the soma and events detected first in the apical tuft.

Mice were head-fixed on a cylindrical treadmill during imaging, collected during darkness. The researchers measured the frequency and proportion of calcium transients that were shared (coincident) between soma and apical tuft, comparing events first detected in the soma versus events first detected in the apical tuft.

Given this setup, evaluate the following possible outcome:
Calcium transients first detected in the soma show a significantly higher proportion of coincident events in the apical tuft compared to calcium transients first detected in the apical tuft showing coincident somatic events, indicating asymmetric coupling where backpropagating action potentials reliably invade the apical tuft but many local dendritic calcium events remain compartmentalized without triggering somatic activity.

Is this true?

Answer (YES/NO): NO